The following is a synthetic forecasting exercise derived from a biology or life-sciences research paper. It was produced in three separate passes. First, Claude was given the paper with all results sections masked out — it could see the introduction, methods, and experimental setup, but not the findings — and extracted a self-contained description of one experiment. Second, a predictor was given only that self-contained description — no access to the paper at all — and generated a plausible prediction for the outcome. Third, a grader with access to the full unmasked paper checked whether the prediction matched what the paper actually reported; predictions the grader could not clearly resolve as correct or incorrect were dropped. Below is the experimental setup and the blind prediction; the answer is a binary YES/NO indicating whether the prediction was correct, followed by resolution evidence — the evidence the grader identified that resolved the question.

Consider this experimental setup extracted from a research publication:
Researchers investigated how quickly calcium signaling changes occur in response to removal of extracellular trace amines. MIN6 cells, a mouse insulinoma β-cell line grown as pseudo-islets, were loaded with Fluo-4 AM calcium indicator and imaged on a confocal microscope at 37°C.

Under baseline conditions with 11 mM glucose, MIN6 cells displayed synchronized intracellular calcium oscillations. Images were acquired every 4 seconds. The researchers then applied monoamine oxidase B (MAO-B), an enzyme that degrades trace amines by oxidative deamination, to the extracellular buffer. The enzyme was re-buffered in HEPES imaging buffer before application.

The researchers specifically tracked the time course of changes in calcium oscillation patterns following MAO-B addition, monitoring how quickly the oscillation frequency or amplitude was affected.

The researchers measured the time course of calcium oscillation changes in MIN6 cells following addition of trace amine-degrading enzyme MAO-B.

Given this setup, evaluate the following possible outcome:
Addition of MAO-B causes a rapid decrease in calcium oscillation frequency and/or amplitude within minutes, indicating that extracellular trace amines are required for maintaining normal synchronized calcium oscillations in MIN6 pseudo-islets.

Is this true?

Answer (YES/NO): YES